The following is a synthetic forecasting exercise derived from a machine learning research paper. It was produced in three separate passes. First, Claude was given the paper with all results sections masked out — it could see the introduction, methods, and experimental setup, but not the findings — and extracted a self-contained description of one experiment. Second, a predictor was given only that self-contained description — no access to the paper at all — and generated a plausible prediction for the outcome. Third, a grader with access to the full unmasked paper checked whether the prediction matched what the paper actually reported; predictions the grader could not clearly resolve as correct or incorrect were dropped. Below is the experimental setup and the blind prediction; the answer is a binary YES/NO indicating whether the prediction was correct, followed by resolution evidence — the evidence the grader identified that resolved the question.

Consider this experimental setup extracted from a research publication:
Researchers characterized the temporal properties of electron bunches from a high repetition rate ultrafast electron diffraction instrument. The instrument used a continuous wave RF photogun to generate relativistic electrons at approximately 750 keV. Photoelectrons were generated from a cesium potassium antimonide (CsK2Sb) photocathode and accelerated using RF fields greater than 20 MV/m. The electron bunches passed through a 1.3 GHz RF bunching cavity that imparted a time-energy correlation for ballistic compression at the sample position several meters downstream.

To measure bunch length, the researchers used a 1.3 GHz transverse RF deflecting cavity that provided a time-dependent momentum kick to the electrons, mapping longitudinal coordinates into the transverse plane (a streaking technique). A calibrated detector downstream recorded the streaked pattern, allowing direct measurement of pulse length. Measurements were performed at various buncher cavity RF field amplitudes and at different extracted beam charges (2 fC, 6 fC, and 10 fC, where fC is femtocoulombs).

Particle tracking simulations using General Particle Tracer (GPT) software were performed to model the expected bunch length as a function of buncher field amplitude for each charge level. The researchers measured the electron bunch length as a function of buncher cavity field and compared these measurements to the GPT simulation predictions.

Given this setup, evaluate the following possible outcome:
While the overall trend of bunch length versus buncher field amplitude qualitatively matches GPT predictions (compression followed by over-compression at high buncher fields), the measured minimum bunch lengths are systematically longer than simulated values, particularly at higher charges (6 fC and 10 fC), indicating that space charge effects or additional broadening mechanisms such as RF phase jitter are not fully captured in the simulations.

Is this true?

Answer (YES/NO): NO